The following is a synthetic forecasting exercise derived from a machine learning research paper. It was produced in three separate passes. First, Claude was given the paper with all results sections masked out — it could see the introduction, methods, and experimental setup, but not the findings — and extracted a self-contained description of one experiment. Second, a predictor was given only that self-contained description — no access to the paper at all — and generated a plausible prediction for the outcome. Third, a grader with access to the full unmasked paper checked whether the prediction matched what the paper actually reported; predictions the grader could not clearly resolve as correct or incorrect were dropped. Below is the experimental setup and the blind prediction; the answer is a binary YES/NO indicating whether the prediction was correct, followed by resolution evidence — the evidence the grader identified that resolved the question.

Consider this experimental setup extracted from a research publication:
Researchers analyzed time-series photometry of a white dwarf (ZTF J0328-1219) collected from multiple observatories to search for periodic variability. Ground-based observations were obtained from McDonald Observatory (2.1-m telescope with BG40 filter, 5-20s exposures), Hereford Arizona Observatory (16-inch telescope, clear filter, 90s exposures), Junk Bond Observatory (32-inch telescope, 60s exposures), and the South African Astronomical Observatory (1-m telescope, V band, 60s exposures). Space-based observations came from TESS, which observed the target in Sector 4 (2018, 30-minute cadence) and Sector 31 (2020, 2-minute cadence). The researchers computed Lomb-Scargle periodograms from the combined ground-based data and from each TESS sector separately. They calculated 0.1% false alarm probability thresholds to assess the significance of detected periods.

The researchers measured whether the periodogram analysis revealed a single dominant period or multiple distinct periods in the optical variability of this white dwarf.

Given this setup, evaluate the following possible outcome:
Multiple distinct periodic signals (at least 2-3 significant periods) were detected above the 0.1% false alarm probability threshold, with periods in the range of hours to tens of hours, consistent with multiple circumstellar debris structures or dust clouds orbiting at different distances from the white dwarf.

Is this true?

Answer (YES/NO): YES